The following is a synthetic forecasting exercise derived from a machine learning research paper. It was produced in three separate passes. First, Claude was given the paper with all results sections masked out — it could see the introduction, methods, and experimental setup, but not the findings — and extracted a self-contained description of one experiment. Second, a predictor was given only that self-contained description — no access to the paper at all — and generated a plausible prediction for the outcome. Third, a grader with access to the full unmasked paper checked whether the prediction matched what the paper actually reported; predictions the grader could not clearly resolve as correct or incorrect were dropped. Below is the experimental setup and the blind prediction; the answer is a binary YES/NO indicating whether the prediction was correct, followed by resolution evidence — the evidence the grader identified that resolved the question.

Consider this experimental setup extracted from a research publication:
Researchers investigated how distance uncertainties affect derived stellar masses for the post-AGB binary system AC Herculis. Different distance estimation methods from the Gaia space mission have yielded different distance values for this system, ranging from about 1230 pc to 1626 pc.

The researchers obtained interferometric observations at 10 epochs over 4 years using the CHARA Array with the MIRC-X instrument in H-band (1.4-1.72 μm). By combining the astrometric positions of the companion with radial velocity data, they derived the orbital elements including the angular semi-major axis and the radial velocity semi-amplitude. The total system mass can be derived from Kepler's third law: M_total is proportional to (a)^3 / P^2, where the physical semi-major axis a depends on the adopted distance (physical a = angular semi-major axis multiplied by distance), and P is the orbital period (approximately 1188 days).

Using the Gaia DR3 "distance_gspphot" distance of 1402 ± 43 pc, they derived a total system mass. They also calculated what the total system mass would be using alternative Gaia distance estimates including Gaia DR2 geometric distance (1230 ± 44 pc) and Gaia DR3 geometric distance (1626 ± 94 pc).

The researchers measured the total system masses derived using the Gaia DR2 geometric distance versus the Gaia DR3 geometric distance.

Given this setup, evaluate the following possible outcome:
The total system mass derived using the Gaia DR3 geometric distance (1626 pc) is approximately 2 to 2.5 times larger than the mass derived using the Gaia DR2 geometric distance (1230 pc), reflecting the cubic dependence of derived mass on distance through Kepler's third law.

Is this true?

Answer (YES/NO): YES